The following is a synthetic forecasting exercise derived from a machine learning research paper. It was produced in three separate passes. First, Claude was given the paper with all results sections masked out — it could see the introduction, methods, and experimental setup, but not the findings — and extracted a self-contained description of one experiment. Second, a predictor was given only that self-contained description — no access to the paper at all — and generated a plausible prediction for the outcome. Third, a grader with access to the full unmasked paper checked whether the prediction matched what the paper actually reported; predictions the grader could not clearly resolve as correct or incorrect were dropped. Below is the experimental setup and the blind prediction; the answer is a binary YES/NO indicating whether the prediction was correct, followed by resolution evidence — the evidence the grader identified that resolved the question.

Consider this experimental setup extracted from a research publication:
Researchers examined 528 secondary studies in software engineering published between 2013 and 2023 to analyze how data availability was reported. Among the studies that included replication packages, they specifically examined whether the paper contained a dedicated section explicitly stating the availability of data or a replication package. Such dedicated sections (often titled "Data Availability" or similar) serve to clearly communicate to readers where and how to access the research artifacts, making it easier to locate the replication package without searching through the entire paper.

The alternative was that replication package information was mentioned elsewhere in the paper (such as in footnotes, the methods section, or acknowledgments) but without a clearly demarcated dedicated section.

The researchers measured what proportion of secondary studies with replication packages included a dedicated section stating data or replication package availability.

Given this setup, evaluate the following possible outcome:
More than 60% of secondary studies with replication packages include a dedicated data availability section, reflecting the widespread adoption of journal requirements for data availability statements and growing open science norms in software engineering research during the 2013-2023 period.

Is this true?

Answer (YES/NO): NO